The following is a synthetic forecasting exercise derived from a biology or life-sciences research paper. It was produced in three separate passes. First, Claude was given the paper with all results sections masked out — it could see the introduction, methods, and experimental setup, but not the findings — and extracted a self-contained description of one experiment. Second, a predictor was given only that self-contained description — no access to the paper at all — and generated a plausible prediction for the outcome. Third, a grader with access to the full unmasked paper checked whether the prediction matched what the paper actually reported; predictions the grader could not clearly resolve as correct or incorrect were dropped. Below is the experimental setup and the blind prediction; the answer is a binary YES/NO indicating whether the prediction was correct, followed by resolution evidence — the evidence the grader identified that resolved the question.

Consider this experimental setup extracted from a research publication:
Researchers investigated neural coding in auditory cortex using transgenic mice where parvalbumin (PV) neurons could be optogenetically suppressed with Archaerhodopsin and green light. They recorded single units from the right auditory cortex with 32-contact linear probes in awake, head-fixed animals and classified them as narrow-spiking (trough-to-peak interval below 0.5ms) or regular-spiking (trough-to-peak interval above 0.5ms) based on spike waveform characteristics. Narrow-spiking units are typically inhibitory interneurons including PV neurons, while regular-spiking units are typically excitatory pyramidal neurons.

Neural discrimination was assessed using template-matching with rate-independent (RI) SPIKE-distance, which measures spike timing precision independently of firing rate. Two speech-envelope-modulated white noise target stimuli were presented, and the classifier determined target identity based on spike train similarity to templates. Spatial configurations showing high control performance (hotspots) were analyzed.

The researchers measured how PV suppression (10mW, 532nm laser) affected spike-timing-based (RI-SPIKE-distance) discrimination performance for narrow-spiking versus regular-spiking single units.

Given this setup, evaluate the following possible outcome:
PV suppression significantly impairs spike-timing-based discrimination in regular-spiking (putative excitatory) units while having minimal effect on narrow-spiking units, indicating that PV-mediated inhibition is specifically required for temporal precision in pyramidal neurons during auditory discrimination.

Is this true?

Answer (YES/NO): NO